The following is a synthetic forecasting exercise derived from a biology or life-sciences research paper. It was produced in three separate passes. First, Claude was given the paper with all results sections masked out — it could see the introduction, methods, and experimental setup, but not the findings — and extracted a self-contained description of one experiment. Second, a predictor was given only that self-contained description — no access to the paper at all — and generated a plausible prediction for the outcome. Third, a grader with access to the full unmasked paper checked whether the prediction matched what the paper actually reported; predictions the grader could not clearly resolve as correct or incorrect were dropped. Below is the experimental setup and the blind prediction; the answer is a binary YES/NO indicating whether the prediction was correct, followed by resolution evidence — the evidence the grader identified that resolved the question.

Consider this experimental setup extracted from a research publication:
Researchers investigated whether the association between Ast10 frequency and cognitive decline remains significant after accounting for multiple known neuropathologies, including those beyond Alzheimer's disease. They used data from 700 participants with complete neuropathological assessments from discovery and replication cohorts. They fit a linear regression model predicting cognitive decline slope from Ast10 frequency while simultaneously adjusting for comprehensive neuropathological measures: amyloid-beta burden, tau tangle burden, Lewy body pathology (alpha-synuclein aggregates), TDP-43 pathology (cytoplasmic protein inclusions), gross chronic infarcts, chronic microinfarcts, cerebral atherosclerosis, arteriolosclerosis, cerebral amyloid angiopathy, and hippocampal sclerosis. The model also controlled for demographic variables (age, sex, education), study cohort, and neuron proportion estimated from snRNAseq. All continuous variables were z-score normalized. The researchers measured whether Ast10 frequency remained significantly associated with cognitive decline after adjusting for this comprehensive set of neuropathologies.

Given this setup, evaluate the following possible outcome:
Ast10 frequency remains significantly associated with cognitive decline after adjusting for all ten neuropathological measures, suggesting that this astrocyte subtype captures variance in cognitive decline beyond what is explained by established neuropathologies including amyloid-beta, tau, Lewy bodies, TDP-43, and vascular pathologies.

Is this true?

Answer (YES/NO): YES